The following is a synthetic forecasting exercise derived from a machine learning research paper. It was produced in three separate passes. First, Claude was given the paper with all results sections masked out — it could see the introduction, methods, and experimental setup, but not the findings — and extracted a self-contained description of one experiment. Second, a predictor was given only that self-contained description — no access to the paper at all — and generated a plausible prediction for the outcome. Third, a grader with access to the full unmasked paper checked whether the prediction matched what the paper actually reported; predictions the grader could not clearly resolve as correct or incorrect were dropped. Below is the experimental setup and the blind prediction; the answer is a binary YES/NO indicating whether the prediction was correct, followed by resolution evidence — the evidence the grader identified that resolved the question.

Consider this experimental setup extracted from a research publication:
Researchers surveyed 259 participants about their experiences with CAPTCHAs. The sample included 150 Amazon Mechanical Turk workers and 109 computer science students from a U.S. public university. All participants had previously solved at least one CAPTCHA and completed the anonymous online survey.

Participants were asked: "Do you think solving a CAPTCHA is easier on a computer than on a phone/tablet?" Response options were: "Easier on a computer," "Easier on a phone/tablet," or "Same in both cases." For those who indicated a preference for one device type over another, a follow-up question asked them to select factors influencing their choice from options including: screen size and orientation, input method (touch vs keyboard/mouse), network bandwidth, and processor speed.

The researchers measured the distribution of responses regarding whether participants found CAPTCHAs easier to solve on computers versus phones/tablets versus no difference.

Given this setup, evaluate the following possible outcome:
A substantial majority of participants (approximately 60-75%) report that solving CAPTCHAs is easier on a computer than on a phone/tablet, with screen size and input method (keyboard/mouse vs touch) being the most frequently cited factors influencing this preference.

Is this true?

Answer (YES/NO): YES